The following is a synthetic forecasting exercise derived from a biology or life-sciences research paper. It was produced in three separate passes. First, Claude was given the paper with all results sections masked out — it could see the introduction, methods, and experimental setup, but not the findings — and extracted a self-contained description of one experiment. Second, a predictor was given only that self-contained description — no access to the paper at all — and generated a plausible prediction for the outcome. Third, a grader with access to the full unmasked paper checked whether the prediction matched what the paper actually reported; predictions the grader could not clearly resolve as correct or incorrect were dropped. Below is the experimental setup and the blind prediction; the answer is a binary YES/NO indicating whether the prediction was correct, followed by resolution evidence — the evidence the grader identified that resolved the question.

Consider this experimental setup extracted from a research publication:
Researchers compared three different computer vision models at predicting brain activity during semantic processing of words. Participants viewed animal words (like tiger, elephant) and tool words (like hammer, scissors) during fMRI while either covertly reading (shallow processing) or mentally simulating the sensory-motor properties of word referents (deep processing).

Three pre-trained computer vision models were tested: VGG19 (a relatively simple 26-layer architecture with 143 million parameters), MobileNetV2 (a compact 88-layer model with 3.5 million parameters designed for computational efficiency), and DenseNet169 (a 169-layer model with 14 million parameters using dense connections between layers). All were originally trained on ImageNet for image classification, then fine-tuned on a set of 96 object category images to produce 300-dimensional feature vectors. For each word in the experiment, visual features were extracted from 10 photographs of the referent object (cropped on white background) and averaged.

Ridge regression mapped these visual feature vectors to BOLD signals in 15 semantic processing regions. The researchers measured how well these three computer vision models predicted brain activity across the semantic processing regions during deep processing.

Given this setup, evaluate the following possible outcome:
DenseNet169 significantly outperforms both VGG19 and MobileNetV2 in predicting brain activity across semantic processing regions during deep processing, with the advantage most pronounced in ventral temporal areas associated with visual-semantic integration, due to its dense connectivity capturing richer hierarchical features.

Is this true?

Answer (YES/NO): NO